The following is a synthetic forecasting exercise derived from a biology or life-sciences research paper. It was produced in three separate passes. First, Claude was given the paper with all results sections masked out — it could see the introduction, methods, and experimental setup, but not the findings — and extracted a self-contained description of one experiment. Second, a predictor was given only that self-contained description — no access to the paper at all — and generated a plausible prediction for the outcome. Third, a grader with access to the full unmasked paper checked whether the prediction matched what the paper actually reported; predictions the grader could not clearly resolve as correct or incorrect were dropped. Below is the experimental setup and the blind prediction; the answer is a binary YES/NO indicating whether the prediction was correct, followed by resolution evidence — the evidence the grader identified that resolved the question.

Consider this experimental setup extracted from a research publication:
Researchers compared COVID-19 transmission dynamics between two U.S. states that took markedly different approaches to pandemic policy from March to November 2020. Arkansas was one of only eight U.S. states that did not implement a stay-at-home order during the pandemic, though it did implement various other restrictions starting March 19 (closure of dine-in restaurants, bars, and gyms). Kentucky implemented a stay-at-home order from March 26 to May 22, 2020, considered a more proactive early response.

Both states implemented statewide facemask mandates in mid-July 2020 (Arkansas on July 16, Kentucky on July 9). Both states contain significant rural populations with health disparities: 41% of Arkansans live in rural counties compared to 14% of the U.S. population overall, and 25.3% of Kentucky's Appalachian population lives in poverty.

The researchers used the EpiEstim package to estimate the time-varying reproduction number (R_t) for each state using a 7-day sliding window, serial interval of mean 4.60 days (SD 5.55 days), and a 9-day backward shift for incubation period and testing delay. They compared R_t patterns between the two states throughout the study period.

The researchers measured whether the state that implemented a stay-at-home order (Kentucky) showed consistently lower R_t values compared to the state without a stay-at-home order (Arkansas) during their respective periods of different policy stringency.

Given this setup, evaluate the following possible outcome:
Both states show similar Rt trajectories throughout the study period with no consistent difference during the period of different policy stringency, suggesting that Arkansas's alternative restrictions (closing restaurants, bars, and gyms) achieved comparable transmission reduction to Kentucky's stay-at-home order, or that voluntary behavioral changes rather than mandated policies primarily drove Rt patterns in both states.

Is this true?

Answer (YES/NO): NO